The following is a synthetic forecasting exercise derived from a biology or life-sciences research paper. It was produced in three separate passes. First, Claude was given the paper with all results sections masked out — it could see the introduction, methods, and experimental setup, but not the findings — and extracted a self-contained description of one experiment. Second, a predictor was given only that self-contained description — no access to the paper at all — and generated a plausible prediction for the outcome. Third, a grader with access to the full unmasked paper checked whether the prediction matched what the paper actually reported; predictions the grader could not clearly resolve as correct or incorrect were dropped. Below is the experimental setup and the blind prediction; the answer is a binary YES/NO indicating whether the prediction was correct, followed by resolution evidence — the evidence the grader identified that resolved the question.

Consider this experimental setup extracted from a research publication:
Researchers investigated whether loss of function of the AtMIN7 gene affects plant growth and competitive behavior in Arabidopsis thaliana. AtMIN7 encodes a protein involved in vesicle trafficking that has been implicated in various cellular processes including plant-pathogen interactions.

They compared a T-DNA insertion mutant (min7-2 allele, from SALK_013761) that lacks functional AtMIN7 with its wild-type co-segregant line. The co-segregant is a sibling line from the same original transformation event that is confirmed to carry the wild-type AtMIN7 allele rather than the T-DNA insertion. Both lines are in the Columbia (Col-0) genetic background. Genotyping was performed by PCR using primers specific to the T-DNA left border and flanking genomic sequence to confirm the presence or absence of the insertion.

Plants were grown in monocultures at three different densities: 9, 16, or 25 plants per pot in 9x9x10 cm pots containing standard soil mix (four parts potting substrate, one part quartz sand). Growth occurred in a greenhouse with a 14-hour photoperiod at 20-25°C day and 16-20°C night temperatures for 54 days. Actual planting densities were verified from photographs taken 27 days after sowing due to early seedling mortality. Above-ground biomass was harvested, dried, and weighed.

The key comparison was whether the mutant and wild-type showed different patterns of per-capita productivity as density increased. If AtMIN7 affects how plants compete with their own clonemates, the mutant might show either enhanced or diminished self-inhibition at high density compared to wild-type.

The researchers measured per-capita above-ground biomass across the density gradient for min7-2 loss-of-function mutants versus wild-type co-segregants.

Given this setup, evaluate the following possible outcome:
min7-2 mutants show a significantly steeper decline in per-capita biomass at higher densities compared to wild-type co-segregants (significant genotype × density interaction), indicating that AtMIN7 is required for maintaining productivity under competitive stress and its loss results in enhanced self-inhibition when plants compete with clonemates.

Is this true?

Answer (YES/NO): NO